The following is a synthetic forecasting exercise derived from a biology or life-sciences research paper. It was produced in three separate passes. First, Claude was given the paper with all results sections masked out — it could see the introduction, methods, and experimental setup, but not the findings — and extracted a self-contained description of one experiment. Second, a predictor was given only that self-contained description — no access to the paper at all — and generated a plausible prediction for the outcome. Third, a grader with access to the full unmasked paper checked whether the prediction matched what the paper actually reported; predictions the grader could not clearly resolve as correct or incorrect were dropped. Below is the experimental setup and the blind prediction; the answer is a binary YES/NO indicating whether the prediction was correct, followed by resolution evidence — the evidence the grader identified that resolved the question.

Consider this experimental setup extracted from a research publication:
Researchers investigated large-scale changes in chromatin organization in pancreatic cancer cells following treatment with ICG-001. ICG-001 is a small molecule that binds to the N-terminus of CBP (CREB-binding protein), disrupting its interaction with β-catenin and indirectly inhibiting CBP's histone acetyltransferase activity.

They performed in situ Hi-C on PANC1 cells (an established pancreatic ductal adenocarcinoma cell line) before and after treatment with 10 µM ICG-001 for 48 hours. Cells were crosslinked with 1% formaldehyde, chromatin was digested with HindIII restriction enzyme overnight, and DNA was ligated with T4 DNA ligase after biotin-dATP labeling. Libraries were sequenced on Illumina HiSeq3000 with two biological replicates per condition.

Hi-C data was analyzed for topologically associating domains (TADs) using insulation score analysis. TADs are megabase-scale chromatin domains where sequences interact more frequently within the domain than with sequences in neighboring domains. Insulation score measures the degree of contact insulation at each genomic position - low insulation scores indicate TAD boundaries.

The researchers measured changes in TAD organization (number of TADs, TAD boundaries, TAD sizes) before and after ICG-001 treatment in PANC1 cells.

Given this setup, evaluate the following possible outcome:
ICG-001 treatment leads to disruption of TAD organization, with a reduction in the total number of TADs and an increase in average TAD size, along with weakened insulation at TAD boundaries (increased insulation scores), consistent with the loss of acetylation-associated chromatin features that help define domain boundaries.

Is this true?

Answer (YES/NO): NO